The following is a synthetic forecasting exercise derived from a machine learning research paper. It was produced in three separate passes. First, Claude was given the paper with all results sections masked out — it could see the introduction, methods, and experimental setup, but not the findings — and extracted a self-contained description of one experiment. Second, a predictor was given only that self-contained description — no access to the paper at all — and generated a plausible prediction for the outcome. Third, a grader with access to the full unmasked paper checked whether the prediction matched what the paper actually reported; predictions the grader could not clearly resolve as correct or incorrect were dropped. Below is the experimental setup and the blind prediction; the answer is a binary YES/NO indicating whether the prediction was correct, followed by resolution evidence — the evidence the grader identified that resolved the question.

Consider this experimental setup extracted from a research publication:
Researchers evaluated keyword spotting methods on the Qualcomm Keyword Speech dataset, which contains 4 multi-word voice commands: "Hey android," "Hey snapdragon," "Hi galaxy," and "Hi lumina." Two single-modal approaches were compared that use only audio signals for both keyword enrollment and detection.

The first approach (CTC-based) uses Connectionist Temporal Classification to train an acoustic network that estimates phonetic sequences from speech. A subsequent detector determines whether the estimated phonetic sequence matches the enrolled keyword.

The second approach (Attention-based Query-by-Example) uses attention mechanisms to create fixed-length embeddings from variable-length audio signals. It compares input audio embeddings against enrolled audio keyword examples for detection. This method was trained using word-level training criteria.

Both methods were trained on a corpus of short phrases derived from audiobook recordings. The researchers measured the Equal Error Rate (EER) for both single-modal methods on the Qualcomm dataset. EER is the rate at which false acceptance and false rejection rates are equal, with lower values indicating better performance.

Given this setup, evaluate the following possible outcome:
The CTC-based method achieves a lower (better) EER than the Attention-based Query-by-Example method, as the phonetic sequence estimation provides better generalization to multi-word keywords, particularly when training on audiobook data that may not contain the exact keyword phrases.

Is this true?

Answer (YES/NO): YES